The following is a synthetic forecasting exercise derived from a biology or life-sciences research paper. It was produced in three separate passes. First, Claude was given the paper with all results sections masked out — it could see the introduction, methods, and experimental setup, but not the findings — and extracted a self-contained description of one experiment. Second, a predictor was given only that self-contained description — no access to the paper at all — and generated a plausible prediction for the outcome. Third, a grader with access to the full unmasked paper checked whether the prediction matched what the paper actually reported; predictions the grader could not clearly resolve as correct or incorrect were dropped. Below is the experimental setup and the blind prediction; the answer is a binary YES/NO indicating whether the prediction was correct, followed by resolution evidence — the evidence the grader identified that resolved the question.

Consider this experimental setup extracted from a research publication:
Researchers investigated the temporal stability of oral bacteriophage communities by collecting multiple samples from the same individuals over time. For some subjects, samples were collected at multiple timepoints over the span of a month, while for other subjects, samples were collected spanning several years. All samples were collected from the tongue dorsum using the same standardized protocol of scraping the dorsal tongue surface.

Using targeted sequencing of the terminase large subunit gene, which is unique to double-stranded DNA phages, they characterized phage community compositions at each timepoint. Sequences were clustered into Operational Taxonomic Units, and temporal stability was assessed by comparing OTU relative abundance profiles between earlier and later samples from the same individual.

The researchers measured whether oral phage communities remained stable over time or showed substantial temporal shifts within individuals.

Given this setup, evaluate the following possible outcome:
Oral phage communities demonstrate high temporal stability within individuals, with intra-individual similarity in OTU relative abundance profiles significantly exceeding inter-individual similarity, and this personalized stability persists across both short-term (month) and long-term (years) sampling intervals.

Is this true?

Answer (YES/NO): YES